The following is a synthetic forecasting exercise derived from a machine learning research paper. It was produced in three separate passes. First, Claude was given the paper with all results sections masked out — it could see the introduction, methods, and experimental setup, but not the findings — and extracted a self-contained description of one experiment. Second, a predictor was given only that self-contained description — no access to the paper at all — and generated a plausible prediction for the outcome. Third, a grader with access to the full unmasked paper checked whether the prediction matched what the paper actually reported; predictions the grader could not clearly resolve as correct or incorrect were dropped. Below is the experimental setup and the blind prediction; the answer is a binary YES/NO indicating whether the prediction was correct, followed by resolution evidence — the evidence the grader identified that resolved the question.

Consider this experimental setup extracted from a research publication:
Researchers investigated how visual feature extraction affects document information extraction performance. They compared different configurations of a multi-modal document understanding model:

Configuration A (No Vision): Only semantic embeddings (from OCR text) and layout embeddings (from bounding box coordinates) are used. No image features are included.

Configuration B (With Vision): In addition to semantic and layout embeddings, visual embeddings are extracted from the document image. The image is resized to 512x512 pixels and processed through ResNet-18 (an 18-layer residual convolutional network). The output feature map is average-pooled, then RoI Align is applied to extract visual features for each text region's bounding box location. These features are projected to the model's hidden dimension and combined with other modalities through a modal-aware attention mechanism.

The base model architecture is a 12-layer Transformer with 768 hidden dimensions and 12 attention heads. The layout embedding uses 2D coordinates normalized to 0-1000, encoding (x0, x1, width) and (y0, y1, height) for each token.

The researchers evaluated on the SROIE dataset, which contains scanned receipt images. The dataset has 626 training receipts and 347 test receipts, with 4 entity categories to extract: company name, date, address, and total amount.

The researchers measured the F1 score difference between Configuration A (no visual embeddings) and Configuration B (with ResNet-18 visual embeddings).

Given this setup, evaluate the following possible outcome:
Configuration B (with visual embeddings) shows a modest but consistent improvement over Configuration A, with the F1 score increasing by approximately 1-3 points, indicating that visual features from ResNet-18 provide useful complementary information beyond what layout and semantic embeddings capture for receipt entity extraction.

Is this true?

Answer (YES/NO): YES